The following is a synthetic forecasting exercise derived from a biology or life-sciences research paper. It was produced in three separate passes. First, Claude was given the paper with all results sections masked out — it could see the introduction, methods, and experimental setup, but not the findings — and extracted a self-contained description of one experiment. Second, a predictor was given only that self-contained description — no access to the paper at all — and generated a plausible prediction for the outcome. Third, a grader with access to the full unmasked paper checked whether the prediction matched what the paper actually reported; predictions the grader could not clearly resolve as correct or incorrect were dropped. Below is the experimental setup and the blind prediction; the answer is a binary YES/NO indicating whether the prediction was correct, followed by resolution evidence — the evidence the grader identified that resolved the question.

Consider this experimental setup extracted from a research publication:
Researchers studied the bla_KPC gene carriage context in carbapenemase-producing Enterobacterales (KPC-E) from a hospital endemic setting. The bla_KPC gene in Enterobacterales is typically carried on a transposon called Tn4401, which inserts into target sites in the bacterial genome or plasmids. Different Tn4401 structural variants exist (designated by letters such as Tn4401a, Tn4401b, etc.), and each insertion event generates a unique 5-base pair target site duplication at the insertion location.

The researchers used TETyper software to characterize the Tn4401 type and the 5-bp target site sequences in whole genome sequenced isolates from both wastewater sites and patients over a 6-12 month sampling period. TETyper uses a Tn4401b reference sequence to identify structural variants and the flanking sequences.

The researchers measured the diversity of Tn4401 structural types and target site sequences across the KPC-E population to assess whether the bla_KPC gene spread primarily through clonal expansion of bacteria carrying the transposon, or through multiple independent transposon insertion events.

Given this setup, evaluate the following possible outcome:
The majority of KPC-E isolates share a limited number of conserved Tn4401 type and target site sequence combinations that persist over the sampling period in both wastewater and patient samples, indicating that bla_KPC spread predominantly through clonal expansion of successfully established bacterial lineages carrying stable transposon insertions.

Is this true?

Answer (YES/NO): NO